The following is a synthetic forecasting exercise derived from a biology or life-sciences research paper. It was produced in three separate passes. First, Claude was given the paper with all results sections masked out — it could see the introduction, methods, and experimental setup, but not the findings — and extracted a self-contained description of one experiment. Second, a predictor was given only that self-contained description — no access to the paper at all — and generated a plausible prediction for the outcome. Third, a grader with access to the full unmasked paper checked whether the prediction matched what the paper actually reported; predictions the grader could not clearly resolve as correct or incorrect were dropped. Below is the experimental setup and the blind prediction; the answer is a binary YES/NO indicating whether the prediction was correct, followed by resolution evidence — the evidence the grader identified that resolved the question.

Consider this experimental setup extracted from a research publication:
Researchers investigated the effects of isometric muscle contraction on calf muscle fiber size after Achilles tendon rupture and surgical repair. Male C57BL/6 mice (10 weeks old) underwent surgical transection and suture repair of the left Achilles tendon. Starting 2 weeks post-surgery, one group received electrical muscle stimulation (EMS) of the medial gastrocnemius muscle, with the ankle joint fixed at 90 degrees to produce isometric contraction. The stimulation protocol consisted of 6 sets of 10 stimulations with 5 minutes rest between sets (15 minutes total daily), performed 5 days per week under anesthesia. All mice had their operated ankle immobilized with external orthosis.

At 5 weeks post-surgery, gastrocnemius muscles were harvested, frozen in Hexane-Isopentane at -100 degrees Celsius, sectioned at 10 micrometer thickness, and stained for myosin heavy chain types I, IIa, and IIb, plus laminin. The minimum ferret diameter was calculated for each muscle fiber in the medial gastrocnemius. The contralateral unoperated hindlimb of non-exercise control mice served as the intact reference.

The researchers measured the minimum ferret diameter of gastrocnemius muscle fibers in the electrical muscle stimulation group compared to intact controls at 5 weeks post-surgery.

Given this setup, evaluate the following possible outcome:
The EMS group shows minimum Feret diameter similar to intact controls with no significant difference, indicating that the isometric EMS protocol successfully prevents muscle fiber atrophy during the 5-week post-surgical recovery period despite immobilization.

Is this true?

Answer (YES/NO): NO